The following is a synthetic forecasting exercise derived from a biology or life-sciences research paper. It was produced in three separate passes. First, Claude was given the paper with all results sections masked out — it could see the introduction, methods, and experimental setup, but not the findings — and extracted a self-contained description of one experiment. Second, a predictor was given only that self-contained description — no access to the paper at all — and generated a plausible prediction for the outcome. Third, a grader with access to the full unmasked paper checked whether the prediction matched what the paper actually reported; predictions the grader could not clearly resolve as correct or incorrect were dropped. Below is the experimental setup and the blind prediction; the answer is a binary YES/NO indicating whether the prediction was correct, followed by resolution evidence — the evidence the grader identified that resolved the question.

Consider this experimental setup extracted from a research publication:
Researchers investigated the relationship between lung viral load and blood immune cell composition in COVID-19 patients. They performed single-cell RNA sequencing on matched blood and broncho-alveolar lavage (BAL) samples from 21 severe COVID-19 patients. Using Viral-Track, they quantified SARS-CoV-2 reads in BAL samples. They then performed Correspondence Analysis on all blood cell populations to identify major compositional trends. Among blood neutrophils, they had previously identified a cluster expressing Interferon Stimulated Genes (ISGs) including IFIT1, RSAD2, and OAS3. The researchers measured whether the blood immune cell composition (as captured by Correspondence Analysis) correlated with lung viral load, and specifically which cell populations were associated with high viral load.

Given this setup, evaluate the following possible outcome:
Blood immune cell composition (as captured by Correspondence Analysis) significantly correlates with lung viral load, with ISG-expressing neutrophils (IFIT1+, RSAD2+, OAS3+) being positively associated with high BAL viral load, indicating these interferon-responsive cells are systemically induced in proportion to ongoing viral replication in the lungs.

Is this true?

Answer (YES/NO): YES